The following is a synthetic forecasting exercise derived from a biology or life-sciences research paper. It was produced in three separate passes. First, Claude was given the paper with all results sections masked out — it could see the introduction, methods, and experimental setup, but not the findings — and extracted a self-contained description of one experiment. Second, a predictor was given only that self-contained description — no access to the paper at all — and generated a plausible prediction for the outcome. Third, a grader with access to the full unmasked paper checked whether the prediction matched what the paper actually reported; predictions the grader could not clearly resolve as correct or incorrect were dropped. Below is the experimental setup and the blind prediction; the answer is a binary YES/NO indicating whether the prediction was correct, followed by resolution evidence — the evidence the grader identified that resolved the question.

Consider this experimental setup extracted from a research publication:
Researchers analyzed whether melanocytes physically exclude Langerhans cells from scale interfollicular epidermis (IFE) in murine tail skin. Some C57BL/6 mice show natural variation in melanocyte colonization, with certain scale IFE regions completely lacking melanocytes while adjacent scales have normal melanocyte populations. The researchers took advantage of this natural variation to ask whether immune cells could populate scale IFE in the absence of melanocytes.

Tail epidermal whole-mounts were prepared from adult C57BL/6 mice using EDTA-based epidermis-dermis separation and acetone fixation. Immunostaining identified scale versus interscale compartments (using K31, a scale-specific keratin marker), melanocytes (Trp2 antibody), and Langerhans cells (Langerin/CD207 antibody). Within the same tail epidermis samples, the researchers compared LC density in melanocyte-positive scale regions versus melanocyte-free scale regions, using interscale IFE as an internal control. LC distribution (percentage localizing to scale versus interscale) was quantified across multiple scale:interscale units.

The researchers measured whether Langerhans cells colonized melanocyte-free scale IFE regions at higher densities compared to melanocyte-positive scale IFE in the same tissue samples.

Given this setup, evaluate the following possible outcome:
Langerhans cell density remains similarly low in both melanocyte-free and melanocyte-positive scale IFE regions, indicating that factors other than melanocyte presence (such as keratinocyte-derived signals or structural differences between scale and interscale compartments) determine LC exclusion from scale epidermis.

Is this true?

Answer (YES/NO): YES